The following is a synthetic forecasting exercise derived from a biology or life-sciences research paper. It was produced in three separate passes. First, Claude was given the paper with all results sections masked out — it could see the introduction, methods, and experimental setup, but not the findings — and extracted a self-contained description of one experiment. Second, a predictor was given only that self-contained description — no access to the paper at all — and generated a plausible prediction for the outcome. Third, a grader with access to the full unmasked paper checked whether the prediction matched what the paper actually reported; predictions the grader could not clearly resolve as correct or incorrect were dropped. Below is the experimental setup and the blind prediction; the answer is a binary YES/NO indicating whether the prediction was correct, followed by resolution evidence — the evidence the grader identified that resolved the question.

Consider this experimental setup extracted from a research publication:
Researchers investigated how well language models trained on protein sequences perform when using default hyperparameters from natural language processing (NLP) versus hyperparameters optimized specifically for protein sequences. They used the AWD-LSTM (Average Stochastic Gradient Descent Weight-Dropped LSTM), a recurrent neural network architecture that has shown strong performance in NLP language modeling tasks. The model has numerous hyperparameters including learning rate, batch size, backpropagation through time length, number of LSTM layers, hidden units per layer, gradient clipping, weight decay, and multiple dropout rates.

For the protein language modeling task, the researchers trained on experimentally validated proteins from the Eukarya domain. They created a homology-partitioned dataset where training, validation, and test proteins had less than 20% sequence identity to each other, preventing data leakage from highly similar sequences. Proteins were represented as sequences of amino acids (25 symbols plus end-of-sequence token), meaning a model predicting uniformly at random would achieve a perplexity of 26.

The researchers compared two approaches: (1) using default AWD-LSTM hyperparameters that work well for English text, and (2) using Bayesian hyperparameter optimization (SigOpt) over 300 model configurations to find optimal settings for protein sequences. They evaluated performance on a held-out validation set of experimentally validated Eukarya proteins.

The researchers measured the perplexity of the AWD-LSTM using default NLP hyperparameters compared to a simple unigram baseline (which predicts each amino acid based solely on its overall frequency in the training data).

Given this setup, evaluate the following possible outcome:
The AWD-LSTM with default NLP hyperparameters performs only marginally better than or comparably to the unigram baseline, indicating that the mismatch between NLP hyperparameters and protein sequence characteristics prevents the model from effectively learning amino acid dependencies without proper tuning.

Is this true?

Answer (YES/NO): YES